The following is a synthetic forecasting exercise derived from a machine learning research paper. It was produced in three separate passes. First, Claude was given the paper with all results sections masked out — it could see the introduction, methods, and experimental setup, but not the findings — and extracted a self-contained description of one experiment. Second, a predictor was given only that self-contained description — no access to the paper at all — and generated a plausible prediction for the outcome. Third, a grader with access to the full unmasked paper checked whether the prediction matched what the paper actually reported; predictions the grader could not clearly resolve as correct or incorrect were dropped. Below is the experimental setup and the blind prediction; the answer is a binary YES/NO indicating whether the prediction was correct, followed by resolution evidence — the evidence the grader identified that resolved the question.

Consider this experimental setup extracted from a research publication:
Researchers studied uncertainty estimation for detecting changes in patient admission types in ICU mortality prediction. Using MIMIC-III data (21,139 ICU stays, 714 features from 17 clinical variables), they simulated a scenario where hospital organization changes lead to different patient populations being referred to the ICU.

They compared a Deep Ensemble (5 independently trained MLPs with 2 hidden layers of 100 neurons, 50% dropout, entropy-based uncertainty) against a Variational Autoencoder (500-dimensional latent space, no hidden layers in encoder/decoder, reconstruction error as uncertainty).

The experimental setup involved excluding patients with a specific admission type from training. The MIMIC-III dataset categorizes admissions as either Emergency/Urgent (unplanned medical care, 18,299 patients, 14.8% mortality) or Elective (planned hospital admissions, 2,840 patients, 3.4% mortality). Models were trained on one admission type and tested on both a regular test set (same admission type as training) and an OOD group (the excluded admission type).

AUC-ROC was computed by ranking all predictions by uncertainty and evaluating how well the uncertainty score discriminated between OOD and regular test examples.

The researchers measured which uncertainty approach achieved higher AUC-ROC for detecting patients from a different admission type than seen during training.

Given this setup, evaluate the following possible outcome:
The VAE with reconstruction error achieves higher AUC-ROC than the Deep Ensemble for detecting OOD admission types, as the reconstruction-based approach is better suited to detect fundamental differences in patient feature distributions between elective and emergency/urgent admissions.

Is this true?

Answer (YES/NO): YES